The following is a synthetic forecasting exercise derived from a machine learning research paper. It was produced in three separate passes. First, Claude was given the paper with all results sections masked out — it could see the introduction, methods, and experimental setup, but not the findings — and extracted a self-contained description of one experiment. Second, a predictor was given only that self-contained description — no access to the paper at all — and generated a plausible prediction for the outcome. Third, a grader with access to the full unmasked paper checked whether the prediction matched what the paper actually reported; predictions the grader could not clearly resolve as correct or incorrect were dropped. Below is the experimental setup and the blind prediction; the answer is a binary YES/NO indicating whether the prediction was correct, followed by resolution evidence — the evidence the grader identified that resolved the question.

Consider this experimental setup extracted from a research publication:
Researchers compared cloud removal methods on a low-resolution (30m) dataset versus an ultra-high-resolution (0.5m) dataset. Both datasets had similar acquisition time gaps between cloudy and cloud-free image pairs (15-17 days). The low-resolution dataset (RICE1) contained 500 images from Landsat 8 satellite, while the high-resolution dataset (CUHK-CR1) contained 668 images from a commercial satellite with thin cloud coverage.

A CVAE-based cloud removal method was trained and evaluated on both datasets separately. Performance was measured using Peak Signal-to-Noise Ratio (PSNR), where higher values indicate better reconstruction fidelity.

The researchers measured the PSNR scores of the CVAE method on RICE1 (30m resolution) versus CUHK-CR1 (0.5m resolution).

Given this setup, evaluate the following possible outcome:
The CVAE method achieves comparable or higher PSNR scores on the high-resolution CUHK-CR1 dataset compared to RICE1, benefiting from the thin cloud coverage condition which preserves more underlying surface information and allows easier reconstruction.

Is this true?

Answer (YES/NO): NO